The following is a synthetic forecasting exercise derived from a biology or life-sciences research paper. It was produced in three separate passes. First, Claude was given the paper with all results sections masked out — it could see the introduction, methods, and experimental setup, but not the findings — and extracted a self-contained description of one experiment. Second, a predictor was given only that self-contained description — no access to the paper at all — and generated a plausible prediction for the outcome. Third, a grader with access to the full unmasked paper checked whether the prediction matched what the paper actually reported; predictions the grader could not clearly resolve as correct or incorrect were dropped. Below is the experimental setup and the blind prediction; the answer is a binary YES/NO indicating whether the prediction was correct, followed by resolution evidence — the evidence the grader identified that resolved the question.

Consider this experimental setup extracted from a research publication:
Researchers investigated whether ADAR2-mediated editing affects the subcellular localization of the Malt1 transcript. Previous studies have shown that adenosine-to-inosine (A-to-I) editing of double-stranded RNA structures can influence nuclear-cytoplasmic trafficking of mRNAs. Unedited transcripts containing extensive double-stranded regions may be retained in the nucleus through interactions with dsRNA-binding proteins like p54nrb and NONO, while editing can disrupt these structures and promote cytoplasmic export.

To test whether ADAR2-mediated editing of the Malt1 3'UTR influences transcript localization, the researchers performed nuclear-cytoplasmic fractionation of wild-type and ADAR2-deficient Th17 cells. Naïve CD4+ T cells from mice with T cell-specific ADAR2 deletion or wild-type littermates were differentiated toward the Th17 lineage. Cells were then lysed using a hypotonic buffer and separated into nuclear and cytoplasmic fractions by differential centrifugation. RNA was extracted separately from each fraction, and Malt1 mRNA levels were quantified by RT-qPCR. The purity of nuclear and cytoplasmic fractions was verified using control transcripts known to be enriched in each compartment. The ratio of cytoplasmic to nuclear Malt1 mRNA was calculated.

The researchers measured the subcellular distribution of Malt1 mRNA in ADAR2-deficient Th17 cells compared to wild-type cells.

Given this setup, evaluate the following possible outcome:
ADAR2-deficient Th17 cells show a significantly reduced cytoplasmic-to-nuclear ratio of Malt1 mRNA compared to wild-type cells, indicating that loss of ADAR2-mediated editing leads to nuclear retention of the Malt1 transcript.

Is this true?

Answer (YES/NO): YES